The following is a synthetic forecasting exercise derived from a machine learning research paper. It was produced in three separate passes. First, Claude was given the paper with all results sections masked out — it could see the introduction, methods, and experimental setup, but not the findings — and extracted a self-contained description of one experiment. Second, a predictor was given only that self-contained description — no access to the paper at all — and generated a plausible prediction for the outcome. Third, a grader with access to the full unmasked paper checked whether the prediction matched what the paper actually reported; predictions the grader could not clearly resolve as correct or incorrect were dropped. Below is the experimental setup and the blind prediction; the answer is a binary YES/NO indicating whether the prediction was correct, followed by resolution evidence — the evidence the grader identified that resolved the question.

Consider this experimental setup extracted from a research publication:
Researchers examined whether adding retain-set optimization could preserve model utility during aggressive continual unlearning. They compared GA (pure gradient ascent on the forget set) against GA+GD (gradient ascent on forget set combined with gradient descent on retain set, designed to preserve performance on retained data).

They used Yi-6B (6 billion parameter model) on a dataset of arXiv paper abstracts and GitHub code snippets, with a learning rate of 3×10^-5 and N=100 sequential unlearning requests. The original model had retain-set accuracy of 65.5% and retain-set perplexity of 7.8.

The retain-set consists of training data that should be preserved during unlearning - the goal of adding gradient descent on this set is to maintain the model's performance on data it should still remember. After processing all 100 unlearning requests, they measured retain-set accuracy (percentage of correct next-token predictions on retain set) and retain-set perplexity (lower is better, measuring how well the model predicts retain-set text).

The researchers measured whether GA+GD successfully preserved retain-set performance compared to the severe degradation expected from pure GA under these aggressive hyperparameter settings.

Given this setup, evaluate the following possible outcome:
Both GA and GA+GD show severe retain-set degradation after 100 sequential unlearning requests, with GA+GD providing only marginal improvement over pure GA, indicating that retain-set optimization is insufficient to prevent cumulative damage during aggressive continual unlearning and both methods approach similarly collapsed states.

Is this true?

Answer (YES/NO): YES